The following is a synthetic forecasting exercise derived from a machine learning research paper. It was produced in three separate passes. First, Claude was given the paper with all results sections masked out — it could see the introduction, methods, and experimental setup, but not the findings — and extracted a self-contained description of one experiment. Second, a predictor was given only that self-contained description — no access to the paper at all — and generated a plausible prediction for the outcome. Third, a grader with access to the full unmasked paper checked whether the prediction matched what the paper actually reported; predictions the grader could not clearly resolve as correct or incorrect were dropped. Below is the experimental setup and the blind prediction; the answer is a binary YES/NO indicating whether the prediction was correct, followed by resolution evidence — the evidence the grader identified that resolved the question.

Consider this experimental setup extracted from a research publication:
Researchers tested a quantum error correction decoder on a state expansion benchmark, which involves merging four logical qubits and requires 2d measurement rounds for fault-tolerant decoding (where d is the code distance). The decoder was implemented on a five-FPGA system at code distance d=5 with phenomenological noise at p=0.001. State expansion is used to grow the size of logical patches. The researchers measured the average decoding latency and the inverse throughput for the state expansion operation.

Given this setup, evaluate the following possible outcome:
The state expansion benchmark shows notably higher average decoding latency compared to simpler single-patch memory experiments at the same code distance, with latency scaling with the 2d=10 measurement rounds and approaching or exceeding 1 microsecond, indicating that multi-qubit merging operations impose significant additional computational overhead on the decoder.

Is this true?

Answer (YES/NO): YES